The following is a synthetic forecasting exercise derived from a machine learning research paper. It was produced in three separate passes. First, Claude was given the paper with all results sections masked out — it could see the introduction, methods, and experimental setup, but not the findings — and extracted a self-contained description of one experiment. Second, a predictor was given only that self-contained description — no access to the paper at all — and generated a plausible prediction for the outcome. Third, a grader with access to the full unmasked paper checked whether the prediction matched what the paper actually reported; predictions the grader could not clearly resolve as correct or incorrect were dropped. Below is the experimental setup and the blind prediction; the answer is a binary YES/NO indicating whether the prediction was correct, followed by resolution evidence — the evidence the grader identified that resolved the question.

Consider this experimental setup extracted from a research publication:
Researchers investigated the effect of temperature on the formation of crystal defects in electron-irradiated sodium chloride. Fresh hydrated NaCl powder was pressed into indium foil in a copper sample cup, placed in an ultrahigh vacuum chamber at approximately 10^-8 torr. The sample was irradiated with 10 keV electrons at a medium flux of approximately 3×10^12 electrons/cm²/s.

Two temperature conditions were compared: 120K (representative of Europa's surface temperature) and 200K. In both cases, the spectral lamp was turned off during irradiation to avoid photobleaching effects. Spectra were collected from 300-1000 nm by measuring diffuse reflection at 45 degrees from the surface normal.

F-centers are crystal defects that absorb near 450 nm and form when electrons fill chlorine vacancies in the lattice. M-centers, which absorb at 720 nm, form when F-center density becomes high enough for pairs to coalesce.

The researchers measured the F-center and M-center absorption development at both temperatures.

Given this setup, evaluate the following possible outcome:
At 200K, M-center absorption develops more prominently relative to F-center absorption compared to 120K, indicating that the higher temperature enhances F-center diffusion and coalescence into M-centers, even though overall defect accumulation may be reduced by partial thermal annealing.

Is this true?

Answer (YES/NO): YES